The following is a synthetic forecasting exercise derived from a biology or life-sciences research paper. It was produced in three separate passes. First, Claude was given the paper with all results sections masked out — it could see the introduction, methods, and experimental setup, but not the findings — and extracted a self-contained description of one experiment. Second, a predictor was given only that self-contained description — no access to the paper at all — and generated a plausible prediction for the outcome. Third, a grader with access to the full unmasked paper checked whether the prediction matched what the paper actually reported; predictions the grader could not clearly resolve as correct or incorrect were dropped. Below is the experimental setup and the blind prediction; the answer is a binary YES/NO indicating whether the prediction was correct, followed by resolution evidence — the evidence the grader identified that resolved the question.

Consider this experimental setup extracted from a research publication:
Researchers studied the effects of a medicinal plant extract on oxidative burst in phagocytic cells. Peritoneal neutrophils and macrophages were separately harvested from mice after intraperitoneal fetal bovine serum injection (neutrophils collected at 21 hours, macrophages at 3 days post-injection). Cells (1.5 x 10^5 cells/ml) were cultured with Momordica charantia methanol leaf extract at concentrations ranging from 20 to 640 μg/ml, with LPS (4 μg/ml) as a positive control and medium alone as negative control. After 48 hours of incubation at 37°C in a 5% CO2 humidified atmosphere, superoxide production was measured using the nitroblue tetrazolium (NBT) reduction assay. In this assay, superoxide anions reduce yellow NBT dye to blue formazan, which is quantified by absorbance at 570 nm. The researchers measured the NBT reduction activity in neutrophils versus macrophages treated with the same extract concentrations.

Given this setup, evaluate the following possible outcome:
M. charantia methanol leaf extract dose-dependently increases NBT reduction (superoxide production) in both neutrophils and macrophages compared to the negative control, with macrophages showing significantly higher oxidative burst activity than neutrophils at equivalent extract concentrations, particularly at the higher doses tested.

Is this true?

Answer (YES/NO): NO